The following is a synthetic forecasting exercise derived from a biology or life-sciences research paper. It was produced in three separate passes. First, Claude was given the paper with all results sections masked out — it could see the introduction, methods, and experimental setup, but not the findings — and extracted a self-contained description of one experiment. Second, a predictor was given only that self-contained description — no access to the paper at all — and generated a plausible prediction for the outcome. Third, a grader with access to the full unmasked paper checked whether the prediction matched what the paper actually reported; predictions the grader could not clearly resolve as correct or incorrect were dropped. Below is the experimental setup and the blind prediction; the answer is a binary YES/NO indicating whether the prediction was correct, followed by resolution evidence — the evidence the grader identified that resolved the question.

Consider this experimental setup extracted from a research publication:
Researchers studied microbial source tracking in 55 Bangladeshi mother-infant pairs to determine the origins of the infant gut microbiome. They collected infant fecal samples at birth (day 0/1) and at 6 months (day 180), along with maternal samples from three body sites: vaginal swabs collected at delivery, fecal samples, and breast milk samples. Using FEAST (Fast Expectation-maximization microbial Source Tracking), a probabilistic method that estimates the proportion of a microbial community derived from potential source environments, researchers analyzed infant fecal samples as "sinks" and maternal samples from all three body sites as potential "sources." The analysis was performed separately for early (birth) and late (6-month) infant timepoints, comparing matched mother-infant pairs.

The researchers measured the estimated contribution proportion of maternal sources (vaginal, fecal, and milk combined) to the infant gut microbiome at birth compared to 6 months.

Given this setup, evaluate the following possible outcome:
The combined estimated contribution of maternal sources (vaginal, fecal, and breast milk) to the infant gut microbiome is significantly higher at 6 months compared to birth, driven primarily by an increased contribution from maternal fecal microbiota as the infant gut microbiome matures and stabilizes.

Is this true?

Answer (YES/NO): NO